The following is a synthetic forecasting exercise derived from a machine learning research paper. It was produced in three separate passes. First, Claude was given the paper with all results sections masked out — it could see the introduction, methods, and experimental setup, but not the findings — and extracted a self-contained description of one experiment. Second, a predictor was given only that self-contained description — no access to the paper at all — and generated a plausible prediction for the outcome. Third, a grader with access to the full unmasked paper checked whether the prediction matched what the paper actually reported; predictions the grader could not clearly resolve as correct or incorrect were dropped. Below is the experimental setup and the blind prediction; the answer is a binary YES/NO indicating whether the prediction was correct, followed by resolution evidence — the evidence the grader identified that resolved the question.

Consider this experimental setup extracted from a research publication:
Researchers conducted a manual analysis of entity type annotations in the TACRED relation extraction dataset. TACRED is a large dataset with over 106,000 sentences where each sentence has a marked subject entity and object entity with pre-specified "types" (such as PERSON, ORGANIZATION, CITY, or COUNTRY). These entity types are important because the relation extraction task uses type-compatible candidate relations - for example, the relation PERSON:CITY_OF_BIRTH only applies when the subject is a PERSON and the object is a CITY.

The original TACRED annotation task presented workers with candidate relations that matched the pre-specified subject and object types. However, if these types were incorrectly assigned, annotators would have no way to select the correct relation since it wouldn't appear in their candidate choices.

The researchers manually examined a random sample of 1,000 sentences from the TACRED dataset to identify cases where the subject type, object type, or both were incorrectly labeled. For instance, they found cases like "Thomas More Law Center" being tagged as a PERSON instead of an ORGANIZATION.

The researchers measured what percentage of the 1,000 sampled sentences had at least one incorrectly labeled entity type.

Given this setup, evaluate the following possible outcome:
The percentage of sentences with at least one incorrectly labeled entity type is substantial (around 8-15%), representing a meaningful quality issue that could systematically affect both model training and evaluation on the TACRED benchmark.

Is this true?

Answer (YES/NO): NO